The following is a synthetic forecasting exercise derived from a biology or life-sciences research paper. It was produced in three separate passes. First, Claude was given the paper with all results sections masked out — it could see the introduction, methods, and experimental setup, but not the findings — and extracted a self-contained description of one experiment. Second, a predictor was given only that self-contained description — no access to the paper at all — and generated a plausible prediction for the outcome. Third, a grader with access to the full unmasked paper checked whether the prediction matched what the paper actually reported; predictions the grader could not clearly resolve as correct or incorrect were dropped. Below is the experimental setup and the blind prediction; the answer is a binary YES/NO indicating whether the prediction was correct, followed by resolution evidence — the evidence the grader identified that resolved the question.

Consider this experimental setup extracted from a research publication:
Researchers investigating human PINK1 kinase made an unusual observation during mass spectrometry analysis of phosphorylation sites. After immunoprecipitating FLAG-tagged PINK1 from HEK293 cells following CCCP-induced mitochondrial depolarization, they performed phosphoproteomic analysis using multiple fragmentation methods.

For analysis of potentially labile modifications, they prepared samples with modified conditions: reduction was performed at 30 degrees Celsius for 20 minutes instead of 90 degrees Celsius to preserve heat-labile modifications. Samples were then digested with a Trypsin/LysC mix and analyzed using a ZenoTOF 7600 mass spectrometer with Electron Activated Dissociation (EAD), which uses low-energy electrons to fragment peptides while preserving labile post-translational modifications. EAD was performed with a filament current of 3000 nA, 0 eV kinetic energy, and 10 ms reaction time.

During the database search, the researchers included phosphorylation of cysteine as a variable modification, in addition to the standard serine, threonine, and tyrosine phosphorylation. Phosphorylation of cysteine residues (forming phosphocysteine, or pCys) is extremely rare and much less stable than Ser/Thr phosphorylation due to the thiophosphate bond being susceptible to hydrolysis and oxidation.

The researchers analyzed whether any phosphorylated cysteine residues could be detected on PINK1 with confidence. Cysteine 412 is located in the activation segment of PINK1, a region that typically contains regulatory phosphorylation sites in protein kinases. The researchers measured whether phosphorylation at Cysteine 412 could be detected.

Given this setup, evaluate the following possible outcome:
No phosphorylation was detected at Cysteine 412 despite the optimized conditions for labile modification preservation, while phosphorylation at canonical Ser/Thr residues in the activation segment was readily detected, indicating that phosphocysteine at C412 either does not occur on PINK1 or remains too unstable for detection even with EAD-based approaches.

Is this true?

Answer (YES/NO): NO